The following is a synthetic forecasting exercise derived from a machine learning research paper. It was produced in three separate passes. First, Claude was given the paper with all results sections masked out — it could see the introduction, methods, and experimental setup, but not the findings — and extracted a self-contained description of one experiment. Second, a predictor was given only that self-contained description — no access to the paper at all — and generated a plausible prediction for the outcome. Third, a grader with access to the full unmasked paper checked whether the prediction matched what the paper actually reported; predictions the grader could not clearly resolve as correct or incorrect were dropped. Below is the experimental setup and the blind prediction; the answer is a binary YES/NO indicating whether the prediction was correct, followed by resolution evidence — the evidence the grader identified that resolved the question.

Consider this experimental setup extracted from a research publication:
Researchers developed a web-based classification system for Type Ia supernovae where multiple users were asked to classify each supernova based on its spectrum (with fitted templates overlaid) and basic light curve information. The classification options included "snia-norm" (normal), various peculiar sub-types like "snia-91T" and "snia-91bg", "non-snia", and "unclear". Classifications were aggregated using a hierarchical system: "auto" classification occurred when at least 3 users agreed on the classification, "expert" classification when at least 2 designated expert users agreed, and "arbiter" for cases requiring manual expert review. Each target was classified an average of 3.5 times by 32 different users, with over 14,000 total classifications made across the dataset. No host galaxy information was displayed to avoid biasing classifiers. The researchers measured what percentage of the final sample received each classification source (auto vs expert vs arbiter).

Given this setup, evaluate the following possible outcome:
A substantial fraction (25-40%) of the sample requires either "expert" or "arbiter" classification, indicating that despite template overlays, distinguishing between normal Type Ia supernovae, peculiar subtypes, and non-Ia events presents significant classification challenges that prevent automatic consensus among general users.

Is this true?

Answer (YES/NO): NO